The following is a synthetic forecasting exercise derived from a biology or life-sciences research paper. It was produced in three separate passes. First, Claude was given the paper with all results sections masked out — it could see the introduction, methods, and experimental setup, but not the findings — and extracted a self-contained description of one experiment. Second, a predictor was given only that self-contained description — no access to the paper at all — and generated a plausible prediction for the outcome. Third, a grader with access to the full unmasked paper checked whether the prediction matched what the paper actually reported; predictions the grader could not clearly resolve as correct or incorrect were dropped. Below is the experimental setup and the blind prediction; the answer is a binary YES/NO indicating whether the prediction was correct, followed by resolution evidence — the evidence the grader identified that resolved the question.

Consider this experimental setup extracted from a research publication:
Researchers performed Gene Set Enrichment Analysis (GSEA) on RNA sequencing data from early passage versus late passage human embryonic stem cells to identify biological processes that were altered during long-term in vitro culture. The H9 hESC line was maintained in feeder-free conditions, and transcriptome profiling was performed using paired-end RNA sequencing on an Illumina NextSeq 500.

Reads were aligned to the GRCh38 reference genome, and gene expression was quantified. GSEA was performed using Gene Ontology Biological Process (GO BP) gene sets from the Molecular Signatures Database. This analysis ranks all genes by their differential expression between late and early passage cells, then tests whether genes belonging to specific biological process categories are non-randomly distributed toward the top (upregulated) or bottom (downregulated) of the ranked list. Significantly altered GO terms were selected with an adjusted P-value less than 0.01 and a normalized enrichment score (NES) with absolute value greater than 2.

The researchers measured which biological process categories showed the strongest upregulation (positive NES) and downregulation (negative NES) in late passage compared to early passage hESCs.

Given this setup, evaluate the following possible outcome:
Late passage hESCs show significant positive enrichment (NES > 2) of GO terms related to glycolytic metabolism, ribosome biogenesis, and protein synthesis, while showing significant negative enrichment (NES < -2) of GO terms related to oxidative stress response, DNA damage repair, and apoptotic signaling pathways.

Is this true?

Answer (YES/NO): NO